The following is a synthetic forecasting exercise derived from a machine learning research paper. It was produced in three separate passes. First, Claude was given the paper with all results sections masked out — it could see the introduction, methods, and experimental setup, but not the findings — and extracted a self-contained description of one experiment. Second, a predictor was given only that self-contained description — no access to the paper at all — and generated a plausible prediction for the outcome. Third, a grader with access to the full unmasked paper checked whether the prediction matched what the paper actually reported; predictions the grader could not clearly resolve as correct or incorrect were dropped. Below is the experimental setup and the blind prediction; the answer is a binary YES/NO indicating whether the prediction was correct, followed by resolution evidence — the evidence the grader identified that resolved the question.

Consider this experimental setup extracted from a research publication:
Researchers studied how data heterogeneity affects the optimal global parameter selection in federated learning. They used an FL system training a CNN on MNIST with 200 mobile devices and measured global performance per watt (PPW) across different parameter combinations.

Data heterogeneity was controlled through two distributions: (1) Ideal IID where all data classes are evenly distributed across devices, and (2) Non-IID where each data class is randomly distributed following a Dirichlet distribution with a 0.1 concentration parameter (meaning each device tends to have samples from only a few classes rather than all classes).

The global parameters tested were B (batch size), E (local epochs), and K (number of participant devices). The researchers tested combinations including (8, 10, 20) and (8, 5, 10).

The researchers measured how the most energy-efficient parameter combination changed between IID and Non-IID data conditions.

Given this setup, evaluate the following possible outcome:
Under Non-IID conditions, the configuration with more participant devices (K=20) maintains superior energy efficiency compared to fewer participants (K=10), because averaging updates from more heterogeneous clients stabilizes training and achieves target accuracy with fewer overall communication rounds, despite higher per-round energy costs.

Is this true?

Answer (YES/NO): NO